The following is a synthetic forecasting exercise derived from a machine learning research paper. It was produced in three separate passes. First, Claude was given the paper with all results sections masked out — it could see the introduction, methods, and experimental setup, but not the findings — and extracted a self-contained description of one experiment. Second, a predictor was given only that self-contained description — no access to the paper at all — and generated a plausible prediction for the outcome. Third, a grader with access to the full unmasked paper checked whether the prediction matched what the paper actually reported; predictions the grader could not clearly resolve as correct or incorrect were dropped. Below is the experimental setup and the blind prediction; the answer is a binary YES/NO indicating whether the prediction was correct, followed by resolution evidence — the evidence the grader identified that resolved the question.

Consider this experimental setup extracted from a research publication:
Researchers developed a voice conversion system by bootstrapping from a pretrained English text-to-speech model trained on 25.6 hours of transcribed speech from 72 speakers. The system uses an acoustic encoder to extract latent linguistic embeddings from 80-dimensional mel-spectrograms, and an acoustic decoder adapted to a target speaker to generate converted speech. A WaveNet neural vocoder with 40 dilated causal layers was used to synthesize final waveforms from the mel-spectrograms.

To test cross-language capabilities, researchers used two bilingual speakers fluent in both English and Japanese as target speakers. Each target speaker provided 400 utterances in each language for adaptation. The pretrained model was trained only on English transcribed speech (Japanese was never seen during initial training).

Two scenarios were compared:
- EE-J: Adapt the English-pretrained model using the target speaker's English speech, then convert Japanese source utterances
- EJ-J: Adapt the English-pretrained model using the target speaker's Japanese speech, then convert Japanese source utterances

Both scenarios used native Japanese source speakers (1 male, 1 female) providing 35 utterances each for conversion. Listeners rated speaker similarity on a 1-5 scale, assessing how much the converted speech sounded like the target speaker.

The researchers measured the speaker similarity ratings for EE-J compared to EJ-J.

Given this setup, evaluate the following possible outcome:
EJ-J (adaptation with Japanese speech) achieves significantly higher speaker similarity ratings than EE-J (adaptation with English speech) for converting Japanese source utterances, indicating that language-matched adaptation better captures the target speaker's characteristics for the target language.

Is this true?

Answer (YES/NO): NO